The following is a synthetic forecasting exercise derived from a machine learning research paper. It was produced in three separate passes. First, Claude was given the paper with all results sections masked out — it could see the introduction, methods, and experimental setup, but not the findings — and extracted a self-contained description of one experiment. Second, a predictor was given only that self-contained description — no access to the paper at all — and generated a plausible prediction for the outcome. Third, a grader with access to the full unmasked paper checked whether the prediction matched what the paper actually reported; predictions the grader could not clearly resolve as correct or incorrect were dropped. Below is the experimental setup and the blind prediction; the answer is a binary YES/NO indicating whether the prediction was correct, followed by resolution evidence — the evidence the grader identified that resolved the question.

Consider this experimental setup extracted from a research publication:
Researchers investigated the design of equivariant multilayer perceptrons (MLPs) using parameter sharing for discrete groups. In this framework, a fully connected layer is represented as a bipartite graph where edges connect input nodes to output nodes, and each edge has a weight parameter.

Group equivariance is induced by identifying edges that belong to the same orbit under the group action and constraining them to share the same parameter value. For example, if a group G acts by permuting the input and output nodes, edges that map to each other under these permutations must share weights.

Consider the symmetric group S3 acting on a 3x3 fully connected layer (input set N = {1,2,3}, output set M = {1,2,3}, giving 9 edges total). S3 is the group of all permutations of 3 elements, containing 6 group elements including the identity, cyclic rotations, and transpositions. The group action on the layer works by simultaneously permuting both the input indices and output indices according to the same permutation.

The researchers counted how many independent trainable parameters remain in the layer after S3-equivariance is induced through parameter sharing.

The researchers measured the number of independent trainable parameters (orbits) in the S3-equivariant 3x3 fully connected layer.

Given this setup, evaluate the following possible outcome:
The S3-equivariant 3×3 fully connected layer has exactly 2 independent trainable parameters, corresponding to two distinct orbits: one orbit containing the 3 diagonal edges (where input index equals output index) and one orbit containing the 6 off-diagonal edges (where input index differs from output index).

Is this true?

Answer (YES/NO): YES